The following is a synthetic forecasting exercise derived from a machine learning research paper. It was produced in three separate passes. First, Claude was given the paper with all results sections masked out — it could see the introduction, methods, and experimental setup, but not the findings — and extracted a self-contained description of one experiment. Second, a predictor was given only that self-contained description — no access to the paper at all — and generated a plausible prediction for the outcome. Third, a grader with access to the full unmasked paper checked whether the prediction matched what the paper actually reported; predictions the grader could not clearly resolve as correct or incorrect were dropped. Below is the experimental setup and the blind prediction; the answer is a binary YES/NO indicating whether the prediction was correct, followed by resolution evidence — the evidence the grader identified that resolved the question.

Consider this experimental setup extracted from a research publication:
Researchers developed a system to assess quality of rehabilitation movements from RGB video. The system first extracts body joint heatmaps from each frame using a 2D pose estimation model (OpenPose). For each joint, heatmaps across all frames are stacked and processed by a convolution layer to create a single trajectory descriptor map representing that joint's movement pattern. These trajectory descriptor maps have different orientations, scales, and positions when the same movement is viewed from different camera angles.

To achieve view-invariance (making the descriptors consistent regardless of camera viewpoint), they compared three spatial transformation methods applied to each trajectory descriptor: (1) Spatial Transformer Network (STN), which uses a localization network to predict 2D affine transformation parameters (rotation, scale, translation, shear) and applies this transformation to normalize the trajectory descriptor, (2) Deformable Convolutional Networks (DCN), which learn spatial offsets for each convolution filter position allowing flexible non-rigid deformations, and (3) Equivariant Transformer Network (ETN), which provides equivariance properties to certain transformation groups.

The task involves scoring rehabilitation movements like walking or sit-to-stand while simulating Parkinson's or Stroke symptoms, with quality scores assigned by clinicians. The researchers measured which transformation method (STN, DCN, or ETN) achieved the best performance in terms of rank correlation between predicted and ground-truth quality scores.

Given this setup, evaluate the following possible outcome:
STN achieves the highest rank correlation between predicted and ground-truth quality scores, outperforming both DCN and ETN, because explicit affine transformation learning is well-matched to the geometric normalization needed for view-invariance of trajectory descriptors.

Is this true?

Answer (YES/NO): YES